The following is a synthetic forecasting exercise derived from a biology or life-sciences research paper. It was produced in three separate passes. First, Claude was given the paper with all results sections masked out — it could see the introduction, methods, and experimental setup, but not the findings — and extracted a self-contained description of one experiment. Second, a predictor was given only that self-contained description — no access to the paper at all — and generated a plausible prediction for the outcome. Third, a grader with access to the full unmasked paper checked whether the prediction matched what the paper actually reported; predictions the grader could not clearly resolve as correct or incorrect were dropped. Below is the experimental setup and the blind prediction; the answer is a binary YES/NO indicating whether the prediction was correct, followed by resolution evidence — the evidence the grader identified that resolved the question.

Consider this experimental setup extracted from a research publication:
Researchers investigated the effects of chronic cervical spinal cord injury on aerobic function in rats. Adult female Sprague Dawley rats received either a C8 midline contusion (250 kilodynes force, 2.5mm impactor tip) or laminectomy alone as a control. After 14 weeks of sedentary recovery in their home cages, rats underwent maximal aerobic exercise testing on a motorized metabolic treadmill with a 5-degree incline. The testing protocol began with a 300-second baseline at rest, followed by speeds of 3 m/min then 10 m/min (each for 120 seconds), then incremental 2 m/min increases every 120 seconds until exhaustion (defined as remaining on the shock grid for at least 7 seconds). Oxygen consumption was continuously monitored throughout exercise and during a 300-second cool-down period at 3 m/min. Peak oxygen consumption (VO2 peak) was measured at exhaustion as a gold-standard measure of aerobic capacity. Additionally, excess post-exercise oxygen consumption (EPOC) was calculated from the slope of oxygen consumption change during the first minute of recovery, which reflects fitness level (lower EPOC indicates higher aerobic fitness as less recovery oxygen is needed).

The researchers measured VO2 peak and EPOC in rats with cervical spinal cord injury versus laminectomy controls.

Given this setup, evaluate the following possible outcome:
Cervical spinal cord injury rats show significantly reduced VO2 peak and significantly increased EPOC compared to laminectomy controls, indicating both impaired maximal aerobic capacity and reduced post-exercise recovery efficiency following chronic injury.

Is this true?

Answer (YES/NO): NO